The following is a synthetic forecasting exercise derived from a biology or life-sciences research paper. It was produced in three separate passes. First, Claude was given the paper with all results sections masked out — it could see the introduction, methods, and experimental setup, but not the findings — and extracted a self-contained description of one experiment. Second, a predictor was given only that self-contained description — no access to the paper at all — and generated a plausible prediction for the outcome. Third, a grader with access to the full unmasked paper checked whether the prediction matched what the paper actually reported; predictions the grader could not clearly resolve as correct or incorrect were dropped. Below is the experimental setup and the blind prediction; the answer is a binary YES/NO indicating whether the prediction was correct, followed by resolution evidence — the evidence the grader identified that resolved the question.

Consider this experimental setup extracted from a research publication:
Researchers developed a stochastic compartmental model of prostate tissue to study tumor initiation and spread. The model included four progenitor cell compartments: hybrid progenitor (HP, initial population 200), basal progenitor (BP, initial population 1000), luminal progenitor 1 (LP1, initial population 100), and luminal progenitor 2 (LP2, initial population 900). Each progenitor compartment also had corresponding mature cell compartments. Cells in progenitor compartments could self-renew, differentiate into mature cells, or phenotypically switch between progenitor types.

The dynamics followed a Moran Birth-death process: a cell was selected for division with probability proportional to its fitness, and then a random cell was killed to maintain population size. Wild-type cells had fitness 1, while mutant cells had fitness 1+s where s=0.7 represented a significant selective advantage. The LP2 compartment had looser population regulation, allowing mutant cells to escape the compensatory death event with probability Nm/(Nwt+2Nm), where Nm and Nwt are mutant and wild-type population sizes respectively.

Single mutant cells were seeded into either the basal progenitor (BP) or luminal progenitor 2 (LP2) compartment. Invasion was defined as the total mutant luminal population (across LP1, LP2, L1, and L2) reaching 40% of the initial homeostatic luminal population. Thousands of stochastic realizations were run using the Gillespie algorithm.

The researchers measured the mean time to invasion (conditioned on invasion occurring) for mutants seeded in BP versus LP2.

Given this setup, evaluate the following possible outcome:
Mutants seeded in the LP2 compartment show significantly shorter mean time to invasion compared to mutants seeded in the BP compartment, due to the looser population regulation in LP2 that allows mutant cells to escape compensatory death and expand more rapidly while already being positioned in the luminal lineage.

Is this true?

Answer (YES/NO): YES